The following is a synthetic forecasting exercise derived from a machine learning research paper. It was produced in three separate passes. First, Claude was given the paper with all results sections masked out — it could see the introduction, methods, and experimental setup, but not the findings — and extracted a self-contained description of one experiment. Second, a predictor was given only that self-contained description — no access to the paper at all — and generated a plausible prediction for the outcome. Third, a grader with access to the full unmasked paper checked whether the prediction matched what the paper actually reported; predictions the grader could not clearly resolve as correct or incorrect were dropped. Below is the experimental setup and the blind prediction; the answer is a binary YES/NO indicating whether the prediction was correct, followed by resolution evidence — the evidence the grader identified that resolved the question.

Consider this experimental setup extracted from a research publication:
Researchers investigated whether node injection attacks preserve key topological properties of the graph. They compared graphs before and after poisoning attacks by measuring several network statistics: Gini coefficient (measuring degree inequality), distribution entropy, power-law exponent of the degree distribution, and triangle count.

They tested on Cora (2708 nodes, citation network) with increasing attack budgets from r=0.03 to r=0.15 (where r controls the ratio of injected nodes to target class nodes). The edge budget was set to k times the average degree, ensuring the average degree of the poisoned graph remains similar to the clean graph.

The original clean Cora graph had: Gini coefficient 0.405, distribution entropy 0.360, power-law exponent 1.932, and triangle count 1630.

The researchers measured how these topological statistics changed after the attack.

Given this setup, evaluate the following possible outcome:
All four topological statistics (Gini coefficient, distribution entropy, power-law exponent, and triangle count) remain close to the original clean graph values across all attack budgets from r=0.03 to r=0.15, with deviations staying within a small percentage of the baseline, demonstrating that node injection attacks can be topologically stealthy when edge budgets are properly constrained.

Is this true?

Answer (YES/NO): YES